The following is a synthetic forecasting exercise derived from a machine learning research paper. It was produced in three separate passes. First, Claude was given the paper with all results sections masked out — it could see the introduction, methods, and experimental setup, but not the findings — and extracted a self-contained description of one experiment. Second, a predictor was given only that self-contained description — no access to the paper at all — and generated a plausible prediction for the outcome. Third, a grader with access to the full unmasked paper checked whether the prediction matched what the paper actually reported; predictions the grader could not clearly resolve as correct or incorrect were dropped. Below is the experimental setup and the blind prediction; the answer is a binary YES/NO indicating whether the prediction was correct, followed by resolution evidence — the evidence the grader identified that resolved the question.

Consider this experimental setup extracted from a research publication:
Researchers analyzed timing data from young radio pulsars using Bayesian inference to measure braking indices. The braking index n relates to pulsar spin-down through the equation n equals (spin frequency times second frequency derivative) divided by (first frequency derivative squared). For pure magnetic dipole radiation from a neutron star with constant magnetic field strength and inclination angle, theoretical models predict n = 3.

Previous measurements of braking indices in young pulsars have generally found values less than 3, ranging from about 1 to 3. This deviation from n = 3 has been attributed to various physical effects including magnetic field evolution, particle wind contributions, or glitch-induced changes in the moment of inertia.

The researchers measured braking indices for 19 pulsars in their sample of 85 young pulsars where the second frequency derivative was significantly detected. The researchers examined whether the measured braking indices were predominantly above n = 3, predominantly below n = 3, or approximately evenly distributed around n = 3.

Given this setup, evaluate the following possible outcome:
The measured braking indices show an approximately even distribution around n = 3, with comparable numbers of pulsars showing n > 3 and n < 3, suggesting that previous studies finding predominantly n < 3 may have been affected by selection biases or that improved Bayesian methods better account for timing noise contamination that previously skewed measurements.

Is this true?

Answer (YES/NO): NO